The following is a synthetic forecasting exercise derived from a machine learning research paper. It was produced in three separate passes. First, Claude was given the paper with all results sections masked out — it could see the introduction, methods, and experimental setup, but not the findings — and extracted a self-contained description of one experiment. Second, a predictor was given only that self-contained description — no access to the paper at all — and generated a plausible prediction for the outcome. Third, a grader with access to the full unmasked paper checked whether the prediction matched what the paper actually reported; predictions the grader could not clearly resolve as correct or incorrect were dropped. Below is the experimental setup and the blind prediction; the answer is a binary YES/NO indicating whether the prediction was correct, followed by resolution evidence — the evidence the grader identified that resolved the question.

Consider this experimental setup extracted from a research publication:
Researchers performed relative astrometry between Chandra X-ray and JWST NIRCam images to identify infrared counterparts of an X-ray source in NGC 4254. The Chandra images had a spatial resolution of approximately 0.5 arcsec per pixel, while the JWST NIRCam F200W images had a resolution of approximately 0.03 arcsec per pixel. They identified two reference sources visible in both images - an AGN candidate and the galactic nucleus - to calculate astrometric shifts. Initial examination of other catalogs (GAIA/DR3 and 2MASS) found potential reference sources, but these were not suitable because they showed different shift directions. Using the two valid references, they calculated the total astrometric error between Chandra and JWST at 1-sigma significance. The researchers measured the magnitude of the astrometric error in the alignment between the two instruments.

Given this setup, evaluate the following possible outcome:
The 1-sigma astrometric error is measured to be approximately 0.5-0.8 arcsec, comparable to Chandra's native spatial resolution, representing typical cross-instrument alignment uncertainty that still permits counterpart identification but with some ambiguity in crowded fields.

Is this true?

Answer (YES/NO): NO